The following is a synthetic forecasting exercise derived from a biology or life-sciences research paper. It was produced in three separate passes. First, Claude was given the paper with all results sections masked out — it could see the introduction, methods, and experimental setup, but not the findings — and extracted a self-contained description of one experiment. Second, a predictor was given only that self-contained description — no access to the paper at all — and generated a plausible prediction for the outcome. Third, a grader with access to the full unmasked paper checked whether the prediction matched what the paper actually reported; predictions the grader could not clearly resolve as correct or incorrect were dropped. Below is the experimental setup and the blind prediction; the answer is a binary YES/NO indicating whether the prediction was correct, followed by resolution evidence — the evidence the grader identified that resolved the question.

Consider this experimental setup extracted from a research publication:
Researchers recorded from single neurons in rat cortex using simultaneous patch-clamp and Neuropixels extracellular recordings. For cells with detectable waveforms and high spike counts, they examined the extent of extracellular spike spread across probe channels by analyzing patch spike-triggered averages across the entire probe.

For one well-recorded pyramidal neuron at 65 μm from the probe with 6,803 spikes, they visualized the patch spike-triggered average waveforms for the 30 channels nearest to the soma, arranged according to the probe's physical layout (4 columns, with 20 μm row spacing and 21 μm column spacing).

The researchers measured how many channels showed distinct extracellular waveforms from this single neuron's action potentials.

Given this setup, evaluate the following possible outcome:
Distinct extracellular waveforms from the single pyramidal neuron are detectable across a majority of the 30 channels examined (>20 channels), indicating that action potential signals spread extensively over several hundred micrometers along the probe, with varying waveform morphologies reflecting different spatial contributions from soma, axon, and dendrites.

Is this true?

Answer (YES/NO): YES